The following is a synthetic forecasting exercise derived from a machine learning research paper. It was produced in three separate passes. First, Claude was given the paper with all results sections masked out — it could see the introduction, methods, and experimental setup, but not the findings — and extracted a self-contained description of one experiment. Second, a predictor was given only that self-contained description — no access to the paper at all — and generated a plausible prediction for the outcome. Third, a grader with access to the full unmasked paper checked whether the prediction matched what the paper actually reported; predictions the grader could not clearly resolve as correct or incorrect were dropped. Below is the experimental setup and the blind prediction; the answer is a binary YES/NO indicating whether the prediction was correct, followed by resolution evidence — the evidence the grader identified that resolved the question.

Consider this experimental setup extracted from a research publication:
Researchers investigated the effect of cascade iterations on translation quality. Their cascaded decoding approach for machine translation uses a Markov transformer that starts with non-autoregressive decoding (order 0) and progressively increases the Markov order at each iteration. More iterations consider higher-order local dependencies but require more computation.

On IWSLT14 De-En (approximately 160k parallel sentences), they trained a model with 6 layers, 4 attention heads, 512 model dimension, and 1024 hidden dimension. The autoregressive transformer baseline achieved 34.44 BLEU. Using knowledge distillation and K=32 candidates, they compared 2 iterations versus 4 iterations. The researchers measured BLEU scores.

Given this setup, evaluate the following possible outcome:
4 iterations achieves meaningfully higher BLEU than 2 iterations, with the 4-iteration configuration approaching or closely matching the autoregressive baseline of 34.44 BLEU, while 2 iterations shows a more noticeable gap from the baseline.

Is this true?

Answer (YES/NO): YES